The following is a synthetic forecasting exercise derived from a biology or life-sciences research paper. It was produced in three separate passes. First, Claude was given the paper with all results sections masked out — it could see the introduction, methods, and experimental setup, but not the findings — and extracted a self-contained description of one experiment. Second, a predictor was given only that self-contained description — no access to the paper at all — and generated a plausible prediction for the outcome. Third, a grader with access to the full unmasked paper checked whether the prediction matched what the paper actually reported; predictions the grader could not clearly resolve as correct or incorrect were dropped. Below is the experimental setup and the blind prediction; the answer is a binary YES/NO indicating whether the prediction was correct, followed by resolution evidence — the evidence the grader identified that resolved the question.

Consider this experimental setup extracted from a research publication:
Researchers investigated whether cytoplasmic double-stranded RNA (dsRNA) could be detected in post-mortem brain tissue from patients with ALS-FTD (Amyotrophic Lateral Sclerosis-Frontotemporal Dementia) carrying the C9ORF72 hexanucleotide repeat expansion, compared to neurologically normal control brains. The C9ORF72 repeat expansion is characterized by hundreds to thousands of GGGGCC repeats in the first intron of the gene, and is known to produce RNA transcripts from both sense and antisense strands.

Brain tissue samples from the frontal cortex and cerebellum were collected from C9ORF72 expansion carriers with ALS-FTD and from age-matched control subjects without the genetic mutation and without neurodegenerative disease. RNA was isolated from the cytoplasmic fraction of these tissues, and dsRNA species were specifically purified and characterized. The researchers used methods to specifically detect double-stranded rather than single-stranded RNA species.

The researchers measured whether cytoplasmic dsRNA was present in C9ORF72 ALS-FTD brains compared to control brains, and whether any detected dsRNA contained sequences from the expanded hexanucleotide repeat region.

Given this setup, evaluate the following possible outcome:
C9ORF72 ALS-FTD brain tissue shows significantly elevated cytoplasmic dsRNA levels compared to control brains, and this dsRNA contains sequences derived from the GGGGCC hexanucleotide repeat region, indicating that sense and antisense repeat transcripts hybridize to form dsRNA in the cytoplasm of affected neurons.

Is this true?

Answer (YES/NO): YES